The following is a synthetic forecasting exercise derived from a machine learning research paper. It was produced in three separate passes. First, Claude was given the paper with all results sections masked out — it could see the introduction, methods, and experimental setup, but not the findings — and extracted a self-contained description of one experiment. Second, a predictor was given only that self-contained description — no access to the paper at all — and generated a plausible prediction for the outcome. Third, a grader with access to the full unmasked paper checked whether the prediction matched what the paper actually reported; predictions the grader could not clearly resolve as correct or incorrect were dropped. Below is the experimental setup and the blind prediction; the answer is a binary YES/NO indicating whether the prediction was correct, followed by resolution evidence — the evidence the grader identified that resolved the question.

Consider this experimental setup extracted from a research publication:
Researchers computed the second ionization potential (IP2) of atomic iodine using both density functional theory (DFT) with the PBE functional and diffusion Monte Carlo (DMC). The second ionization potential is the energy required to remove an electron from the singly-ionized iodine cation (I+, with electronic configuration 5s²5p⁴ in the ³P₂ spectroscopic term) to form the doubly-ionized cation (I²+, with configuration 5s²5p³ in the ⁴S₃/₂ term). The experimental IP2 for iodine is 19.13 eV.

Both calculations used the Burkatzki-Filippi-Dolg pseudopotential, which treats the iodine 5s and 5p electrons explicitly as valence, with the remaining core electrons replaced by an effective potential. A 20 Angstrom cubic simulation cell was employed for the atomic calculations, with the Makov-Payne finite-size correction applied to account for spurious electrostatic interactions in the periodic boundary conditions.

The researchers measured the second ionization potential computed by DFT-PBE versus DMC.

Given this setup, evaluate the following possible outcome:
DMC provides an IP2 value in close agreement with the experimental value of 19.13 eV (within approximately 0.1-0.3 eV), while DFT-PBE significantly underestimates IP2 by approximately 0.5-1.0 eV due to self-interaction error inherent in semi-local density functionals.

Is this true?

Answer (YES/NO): NO